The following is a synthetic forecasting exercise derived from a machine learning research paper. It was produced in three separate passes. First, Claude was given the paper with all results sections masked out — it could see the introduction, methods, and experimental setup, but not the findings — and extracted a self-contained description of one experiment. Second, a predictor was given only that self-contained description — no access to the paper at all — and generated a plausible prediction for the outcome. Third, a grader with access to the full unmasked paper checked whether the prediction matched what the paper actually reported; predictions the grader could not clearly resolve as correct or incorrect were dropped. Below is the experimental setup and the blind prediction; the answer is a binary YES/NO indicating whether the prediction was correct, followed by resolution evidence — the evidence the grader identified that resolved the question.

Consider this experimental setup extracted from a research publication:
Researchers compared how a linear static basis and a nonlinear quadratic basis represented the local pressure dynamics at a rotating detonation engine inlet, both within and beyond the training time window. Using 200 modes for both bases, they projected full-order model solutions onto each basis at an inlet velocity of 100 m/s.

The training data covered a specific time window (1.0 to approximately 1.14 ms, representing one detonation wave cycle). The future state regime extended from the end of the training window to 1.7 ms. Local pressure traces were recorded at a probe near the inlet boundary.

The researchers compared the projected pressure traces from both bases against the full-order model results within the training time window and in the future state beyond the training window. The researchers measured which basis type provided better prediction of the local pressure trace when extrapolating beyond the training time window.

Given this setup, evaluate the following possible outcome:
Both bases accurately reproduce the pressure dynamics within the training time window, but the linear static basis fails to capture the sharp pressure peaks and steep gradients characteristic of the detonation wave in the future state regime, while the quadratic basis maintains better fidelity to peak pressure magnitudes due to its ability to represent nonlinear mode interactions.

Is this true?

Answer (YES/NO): NO